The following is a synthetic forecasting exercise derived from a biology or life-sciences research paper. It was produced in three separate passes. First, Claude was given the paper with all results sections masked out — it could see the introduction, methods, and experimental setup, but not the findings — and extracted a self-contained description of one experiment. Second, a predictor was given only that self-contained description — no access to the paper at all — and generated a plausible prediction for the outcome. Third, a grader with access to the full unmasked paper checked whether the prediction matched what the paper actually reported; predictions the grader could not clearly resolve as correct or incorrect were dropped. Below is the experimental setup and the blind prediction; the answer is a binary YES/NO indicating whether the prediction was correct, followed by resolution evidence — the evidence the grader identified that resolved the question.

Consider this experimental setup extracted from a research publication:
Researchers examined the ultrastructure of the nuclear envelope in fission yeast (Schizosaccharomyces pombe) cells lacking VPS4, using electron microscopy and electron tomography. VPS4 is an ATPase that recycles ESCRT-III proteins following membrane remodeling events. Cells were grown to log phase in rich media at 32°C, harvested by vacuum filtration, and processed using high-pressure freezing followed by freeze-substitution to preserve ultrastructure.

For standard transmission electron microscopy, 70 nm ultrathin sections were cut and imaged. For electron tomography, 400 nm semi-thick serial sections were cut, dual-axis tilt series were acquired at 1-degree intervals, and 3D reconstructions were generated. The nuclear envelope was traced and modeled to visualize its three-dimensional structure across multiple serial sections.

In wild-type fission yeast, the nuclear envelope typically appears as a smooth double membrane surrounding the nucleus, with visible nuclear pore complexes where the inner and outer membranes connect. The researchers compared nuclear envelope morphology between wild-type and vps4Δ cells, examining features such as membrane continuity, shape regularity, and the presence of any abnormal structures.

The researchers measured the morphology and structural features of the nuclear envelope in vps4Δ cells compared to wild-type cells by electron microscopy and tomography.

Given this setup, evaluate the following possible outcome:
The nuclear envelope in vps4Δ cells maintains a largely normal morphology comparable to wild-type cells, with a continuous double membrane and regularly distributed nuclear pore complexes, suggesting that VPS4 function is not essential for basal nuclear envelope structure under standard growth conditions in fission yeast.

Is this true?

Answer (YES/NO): NO